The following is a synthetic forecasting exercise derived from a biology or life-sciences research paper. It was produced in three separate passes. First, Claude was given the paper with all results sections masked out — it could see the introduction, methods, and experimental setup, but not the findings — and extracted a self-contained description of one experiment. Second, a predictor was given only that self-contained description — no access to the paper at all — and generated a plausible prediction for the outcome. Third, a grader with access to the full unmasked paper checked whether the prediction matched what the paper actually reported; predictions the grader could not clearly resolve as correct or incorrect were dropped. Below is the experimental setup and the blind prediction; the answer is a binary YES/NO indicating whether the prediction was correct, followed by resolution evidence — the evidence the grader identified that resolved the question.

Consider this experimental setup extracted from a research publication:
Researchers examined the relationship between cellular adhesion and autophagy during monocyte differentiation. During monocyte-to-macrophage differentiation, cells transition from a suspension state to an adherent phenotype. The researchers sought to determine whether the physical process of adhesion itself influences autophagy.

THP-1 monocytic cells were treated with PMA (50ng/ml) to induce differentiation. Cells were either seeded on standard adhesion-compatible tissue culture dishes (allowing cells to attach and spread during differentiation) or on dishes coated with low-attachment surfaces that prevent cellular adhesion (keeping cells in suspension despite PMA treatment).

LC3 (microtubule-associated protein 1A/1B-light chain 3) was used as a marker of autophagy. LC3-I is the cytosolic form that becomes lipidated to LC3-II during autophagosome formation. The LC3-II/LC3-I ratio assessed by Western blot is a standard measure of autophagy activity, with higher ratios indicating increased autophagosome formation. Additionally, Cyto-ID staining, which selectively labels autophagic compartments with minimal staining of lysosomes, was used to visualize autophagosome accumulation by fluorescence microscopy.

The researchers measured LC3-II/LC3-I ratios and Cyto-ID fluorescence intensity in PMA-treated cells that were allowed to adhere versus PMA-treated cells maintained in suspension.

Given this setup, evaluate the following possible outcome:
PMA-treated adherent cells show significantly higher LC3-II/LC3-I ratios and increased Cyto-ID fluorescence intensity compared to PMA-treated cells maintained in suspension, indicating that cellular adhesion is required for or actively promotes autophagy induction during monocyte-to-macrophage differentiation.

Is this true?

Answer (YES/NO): NO